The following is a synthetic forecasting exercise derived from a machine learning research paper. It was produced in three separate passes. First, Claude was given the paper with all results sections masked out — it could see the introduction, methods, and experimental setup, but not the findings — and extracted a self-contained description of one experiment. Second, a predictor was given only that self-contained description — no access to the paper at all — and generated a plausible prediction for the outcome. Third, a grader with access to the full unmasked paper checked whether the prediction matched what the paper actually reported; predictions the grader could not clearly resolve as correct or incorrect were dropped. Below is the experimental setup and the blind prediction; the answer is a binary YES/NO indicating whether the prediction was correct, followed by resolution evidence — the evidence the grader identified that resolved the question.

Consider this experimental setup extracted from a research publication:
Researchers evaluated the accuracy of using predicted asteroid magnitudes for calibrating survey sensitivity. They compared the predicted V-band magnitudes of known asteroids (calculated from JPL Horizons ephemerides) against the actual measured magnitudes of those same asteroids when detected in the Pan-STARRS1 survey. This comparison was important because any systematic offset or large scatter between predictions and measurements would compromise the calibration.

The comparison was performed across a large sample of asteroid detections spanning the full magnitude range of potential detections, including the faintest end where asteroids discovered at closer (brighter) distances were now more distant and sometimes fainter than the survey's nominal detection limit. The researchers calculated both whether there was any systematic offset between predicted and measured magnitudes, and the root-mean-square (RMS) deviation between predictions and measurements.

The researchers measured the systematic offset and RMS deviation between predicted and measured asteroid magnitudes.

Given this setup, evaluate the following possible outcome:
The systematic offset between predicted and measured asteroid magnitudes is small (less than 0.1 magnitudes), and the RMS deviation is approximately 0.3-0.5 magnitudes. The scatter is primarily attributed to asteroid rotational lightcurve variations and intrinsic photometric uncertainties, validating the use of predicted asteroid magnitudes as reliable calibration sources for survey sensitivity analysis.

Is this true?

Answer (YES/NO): NO